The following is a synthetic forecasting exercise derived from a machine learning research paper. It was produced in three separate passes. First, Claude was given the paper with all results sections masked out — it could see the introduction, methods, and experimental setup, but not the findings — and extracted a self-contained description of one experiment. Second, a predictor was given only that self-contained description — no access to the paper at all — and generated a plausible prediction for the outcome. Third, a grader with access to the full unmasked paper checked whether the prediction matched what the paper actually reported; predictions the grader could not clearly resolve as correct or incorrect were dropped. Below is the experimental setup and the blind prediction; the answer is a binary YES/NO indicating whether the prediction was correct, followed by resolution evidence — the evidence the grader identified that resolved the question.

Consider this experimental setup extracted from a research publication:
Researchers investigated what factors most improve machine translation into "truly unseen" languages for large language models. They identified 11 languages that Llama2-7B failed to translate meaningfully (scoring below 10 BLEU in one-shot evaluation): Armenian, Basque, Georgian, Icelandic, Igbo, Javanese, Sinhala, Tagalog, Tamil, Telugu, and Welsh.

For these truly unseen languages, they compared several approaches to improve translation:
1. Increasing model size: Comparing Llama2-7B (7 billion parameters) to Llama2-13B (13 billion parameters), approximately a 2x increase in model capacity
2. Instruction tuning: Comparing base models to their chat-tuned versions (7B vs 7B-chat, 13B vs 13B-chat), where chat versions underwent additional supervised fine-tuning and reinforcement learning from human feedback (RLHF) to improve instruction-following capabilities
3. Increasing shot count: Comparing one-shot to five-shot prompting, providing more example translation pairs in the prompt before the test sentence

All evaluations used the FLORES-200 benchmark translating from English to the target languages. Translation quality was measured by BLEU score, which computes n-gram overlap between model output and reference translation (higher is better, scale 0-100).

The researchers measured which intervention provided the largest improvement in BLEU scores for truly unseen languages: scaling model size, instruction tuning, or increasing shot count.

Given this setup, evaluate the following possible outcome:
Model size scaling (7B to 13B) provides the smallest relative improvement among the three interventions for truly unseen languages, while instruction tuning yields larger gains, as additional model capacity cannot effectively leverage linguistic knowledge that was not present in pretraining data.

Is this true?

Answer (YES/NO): NO